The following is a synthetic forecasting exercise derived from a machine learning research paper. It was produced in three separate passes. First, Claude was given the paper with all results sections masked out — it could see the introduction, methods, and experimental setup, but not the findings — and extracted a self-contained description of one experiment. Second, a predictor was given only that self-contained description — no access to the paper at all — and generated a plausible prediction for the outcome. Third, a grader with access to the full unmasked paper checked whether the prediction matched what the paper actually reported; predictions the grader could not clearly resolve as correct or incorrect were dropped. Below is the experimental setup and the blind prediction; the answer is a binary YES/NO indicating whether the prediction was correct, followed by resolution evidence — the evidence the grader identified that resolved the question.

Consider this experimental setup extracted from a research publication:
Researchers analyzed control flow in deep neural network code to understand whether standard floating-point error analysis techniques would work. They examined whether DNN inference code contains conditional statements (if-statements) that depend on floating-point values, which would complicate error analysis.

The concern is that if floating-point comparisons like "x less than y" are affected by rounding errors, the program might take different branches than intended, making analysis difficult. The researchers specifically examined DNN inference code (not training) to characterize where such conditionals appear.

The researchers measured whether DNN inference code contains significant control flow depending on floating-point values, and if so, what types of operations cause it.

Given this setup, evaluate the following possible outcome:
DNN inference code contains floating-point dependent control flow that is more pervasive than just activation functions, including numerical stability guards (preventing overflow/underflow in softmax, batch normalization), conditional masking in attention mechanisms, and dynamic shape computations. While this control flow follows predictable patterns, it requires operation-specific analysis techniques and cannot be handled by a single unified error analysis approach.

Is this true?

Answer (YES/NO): NO